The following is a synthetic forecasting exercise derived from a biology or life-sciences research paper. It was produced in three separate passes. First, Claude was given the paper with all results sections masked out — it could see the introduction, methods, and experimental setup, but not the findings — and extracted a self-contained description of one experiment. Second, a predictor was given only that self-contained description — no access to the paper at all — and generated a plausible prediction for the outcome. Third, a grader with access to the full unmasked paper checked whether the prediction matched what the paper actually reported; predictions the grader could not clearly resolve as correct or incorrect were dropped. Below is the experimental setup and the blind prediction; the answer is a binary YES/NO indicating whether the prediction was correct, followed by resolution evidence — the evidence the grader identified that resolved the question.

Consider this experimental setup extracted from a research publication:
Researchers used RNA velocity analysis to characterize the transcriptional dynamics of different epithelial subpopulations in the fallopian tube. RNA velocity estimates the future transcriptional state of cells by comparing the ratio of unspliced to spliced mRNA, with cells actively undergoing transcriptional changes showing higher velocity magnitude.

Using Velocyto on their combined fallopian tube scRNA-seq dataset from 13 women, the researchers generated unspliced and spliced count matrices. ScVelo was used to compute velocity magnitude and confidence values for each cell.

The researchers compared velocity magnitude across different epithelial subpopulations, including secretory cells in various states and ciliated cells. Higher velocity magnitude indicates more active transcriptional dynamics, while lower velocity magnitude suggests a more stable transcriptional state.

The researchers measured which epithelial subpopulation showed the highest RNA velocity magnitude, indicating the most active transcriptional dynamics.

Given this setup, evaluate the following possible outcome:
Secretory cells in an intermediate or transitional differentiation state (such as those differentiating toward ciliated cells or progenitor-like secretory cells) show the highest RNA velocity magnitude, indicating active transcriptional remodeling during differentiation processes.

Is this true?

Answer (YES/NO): NO